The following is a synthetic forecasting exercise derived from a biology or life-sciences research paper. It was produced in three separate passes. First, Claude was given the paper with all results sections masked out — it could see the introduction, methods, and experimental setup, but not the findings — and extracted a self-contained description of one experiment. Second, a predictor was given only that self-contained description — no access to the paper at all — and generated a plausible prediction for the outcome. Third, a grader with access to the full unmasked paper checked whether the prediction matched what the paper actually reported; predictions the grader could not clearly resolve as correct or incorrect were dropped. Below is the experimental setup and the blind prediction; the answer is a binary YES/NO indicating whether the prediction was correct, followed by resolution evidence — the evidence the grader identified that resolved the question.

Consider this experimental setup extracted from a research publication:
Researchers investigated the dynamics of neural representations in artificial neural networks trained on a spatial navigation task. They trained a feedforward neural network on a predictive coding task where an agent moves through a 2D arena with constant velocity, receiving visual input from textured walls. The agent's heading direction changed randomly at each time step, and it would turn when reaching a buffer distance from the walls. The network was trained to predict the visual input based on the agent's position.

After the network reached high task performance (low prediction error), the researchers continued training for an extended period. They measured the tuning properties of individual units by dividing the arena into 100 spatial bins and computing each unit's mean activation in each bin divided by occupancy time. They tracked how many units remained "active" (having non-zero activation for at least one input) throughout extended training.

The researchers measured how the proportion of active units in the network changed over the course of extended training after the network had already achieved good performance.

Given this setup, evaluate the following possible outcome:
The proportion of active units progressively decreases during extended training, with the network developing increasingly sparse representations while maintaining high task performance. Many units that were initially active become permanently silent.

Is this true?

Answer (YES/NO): YES